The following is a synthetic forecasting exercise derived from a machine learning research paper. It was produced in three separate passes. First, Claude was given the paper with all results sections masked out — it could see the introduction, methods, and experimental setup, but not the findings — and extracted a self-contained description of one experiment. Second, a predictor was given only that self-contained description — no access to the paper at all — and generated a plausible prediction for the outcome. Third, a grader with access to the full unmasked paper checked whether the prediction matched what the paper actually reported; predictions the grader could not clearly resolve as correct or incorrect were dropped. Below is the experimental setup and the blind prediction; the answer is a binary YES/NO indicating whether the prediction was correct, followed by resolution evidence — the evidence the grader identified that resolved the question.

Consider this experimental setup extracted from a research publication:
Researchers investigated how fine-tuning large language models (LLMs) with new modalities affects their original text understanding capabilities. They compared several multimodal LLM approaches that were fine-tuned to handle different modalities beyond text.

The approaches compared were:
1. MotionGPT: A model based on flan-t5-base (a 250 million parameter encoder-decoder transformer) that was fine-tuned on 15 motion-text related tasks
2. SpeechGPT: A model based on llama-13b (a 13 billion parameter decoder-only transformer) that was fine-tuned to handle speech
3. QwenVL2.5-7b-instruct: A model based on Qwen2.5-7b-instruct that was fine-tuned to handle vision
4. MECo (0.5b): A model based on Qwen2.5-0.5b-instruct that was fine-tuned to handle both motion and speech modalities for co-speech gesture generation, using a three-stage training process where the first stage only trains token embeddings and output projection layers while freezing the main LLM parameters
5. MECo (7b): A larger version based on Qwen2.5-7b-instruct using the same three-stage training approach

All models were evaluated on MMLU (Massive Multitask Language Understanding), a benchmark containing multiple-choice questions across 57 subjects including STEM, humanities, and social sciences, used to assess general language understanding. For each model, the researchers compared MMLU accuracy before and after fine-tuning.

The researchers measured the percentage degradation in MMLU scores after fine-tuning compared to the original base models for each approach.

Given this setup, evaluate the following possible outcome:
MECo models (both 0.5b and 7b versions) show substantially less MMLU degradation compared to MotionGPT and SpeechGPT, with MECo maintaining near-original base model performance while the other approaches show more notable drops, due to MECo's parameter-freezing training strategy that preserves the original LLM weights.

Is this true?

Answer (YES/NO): YES